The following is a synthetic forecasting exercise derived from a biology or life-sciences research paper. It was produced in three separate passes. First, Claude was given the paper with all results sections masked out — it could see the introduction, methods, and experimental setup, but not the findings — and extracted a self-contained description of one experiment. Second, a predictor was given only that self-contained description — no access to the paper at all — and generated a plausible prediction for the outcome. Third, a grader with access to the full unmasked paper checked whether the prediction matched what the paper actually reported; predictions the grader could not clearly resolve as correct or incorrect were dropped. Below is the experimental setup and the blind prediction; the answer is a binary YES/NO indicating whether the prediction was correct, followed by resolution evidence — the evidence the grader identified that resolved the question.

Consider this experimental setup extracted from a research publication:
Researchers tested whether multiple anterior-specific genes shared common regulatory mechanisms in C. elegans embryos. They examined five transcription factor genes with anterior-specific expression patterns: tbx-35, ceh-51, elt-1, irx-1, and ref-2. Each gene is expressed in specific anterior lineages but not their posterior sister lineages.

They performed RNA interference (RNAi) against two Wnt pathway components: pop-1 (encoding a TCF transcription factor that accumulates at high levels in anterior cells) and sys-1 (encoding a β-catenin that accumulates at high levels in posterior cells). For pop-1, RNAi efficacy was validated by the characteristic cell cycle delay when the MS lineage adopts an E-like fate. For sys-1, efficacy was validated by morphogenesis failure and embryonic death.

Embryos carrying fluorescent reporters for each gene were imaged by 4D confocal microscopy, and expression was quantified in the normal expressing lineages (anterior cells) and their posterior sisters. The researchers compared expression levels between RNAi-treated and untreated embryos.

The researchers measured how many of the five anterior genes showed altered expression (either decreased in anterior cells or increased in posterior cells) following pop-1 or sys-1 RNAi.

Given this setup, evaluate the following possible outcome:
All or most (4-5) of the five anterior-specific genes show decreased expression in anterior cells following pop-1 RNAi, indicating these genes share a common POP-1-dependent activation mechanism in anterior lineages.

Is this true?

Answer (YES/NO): YES